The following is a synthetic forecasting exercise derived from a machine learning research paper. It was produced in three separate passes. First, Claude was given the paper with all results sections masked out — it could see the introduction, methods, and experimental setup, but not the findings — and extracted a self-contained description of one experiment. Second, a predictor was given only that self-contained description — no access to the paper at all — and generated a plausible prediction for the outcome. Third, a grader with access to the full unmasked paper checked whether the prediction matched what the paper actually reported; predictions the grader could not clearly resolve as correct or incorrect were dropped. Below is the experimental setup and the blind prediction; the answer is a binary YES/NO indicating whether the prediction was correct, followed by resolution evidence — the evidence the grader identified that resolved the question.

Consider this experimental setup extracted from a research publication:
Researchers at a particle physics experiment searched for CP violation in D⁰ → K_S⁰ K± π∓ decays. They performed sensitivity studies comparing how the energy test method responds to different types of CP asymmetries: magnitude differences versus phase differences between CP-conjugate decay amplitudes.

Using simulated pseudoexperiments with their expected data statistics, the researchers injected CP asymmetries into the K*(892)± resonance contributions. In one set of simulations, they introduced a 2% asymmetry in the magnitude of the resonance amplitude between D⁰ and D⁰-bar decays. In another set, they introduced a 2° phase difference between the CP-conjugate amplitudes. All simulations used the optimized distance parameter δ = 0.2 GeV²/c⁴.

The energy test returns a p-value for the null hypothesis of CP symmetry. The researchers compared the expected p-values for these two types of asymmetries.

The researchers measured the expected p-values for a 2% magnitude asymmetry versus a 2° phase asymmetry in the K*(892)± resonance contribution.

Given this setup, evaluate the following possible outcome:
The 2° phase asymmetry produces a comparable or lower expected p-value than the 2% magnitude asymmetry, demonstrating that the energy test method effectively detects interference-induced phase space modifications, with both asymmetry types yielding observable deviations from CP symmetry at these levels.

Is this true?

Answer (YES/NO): NO